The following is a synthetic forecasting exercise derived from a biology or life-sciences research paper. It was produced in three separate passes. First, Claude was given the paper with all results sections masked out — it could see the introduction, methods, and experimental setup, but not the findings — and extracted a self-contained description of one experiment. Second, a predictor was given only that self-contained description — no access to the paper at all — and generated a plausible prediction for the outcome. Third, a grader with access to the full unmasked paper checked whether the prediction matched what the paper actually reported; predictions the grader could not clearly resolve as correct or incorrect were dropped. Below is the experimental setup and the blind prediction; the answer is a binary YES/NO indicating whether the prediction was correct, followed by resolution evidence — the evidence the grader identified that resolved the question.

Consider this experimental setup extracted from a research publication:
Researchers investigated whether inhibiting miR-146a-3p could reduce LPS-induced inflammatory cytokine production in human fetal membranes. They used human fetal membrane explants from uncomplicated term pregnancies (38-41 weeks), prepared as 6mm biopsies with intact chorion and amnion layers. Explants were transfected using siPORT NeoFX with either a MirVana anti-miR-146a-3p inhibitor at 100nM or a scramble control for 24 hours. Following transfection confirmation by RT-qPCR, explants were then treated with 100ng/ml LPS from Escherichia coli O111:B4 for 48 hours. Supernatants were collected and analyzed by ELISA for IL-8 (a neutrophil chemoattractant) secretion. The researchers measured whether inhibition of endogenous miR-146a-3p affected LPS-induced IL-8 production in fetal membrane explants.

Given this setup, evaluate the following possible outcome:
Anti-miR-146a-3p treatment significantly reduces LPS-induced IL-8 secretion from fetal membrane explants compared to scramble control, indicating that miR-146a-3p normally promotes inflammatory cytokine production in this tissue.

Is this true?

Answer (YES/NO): NO